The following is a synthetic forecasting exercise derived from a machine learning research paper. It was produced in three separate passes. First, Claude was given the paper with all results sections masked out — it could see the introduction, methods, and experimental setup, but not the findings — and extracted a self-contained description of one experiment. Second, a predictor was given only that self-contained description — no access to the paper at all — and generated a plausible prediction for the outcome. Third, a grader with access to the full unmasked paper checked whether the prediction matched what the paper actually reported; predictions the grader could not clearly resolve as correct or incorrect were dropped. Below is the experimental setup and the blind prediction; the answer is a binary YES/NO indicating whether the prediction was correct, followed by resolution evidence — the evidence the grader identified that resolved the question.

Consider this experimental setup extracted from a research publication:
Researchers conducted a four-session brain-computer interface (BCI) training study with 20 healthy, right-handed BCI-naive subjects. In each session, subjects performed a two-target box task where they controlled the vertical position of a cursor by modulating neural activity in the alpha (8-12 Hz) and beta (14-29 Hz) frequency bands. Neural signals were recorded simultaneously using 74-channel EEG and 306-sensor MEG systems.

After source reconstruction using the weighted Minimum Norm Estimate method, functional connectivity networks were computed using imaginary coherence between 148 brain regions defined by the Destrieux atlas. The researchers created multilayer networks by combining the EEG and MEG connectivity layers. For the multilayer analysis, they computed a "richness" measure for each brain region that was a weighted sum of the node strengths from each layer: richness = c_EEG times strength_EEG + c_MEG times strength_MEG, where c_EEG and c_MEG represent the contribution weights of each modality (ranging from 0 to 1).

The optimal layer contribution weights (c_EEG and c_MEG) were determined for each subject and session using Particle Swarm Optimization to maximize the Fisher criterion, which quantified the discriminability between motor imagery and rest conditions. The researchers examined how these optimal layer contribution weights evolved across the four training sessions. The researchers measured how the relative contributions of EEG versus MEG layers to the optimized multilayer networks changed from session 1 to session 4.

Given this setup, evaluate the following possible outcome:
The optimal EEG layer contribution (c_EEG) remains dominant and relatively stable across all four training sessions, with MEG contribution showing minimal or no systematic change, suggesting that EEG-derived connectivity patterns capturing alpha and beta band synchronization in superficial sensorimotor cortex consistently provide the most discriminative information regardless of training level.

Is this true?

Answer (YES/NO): NO